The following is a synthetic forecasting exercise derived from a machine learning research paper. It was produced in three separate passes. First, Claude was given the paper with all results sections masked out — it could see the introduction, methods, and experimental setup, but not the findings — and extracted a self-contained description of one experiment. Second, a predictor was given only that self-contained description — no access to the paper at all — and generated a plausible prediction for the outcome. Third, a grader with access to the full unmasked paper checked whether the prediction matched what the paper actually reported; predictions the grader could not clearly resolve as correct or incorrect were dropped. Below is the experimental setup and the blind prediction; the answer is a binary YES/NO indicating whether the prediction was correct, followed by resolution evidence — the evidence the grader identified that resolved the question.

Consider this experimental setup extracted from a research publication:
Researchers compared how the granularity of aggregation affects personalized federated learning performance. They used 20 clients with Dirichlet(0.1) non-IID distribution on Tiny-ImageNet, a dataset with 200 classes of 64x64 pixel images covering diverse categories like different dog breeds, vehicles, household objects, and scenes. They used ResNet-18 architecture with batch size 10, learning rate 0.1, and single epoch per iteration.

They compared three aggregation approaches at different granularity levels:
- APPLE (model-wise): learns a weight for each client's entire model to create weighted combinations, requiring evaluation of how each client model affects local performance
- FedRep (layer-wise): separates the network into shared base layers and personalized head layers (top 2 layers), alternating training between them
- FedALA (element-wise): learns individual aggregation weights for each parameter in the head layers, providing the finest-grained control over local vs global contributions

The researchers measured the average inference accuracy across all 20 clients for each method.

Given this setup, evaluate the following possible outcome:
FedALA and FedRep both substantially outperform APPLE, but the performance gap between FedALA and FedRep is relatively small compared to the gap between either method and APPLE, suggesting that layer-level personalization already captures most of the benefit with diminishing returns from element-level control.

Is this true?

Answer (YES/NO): NO